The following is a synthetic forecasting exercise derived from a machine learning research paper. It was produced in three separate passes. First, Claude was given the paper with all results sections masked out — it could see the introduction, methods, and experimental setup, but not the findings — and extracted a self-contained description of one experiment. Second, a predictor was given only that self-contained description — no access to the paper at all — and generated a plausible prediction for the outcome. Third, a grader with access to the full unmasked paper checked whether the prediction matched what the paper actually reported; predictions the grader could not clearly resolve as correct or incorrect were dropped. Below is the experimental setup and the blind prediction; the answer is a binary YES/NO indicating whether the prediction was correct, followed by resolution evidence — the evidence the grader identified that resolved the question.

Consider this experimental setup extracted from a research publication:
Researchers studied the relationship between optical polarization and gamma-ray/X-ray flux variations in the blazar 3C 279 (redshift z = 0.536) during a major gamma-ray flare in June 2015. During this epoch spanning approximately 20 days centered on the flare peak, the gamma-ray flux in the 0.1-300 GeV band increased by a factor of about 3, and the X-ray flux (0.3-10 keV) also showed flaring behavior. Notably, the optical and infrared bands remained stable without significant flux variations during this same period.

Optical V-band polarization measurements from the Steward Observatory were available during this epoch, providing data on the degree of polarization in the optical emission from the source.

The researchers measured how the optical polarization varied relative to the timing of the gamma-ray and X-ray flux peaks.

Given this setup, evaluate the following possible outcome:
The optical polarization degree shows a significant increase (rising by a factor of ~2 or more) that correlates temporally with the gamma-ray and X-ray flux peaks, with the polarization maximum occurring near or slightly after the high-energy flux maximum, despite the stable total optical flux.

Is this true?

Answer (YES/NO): NO